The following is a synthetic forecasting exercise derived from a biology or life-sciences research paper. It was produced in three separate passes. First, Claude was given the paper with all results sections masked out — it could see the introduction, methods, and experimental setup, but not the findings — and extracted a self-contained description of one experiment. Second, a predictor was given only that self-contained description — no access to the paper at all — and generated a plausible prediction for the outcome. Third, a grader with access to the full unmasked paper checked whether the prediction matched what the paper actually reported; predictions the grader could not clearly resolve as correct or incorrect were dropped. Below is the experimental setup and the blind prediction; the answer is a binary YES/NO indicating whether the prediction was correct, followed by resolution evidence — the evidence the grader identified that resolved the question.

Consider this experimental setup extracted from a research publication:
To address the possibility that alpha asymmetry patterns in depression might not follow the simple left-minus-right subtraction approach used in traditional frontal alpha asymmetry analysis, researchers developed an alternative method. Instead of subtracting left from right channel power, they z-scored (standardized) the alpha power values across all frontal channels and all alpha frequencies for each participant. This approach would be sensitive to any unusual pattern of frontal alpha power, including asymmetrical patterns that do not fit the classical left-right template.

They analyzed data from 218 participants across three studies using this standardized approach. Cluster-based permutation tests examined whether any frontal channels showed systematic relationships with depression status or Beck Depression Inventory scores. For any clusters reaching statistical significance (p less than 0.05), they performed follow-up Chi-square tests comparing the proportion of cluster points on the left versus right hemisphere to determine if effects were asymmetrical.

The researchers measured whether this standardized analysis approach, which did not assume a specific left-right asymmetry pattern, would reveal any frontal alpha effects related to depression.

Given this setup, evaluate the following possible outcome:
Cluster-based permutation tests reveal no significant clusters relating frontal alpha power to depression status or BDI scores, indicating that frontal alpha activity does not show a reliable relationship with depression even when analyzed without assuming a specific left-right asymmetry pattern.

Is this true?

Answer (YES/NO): NO